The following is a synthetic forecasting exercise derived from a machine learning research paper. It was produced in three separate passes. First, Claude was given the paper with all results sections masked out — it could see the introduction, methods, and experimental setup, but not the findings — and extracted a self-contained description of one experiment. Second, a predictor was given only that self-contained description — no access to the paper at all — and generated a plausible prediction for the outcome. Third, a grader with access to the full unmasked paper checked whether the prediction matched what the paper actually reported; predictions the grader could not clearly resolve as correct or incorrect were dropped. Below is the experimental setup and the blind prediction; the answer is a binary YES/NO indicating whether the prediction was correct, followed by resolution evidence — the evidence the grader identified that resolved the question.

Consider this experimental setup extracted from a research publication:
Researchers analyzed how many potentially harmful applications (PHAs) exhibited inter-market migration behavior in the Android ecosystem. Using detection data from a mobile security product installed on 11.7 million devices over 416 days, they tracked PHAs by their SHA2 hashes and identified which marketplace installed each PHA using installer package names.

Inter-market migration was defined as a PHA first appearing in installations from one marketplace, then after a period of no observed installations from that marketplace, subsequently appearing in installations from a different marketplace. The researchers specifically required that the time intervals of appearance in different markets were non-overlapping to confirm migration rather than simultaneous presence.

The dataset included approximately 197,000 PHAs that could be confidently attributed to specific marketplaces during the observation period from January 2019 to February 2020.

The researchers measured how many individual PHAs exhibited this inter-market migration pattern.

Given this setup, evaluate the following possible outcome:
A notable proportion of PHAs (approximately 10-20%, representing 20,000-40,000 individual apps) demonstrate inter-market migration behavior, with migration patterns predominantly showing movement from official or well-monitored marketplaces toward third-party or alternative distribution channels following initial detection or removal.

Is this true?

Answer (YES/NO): NO